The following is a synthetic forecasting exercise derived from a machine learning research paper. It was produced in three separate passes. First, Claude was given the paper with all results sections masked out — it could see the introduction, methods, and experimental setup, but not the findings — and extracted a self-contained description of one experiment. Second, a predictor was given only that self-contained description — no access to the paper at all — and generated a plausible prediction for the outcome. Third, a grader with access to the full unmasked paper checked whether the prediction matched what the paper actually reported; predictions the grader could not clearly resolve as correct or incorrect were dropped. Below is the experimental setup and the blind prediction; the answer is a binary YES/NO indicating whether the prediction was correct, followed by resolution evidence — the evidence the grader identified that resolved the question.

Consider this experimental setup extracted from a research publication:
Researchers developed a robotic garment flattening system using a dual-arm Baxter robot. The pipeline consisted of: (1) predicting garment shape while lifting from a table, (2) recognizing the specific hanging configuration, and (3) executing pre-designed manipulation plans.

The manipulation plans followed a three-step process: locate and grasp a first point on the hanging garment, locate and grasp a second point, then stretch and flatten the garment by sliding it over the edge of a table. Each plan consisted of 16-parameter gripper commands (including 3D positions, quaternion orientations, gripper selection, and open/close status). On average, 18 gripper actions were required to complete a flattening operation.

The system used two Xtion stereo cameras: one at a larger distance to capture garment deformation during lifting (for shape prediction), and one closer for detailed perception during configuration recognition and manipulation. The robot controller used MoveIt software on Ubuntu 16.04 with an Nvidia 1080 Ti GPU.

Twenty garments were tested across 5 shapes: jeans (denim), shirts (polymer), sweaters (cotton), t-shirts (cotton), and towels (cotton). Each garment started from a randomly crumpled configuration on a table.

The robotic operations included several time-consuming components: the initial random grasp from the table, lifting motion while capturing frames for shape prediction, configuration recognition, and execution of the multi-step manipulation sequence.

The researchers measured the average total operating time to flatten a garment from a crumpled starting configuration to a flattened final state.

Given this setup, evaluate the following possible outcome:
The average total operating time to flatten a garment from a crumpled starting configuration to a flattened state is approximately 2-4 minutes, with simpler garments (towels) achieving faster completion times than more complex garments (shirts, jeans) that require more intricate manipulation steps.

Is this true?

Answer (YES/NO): NO